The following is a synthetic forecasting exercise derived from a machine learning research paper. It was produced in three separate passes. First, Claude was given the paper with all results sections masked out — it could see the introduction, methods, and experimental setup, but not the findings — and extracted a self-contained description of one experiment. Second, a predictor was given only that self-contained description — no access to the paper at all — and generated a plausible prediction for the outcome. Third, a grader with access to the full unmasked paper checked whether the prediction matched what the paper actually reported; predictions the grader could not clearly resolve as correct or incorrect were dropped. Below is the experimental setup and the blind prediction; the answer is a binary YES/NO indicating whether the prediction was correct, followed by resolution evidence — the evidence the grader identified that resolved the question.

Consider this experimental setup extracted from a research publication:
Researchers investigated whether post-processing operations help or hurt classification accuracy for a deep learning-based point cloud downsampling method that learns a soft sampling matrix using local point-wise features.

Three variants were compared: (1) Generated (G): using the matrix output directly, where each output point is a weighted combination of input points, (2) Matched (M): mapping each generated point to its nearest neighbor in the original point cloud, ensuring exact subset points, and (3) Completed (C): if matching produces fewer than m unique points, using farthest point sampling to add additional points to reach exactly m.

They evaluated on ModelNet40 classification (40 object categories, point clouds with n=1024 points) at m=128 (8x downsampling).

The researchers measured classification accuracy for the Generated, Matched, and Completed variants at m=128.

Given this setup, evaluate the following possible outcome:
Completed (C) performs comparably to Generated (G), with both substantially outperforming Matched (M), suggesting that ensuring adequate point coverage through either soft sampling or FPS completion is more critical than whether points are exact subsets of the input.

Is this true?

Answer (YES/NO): NO